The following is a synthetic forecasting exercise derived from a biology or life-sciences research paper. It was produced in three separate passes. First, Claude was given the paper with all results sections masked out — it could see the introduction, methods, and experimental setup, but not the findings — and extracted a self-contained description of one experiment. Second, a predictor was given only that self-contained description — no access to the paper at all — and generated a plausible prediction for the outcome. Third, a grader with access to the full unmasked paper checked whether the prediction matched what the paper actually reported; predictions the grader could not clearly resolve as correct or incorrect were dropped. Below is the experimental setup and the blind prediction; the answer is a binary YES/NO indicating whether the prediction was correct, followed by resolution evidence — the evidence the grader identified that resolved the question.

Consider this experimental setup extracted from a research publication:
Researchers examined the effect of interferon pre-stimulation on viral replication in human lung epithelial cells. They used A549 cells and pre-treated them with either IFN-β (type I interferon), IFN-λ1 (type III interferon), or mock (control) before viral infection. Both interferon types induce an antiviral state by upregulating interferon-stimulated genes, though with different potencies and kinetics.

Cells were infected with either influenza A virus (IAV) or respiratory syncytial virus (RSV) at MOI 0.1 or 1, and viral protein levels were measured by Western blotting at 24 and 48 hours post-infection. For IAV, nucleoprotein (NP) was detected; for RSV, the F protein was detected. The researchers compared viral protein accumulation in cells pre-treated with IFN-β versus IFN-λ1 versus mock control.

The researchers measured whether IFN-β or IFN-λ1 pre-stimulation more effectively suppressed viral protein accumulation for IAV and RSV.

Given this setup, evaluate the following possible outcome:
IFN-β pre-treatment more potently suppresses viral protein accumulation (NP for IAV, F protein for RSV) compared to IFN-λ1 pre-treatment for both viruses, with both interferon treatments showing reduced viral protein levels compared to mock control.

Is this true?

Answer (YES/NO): NO